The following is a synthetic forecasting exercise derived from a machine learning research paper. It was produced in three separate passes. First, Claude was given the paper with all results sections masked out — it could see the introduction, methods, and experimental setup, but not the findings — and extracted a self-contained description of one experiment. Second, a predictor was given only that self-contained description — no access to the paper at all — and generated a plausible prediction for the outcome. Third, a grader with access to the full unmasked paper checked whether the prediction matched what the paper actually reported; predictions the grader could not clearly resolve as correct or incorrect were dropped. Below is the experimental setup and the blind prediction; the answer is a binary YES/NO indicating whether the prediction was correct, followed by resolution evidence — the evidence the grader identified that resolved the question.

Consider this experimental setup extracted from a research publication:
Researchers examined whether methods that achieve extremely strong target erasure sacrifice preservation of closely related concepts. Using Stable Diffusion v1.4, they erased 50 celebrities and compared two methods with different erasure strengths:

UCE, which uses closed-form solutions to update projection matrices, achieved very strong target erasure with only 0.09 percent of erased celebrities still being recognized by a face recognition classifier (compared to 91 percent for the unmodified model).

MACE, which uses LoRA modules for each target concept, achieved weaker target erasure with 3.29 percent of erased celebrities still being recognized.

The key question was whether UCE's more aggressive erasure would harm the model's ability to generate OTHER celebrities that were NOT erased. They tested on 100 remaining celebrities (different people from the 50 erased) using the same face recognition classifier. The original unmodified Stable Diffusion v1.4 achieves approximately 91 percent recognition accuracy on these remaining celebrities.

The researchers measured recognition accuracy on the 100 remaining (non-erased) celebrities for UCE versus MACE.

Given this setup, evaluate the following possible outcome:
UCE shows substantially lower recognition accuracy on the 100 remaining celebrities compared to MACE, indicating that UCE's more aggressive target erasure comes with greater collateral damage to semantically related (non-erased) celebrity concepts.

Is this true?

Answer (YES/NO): YES